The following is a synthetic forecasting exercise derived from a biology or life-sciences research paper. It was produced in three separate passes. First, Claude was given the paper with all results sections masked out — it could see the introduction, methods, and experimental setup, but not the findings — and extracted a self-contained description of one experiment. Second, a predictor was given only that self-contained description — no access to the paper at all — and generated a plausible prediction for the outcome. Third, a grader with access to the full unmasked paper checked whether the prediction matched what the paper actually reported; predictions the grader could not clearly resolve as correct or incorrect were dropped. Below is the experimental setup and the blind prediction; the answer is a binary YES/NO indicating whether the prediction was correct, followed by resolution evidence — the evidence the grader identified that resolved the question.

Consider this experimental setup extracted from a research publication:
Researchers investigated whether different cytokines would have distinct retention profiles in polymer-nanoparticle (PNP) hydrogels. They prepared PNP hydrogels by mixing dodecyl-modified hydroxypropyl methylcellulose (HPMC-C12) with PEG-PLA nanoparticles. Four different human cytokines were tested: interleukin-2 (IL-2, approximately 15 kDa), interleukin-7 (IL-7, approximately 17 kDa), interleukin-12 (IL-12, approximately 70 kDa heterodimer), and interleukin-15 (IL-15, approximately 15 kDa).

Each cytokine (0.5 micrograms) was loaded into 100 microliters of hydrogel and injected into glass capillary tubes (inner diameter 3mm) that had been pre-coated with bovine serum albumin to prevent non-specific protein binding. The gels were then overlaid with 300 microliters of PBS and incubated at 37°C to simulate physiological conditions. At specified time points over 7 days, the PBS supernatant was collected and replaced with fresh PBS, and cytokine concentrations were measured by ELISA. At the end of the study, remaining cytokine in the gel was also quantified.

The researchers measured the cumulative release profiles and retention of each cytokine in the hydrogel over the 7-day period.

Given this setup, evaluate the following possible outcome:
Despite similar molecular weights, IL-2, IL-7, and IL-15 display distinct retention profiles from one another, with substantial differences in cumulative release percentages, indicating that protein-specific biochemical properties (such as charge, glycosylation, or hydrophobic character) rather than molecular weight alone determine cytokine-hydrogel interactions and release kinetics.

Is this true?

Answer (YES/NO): NO